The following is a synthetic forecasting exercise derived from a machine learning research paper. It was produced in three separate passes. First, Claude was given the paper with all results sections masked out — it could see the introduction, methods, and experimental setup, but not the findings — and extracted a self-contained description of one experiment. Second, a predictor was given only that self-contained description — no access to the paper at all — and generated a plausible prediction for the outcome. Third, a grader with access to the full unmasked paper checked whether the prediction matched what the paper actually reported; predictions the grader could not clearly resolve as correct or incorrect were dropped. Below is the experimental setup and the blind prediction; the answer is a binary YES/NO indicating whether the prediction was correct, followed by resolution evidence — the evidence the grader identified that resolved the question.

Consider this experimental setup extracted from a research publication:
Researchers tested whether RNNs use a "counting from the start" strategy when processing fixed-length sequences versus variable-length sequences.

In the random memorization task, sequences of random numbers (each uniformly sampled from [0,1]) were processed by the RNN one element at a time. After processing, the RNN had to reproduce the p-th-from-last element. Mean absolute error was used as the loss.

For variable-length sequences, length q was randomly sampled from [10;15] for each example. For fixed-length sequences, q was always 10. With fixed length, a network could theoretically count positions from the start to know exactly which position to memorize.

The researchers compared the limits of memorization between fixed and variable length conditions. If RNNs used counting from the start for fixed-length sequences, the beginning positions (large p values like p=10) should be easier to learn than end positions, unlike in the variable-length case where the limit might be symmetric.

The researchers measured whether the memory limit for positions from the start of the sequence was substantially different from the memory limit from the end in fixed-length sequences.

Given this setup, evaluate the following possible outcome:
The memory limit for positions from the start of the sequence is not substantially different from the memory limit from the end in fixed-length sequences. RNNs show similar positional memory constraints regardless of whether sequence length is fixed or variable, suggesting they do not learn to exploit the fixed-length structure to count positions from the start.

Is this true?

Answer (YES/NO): NO